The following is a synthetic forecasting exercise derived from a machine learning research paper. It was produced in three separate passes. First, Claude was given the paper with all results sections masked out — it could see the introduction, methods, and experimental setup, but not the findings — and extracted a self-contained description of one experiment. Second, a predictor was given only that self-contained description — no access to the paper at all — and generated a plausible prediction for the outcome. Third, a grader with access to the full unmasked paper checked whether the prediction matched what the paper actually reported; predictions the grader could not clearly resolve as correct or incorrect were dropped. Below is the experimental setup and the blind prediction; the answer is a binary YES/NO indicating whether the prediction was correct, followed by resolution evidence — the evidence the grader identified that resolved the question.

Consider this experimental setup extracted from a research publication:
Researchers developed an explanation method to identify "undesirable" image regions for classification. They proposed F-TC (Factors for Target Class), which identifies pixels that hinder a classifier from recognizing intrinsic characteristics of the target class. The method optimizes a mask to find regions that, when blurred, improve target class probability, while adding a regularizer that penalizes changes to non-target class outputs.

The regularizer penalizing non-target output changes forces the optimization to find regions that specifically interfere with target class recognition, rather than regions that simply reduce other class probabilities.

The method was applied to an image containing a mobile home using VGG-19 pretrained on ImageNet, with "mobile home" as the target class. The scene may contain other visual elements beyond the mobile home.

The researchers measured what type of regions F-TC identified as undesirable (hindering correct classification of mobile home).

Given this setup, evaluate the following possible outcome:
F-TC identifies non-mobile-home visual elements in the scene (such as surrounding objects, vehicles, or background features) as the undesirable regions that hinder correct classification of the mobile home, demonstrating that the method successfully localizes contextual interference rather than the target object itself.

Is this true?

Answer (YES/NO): NO